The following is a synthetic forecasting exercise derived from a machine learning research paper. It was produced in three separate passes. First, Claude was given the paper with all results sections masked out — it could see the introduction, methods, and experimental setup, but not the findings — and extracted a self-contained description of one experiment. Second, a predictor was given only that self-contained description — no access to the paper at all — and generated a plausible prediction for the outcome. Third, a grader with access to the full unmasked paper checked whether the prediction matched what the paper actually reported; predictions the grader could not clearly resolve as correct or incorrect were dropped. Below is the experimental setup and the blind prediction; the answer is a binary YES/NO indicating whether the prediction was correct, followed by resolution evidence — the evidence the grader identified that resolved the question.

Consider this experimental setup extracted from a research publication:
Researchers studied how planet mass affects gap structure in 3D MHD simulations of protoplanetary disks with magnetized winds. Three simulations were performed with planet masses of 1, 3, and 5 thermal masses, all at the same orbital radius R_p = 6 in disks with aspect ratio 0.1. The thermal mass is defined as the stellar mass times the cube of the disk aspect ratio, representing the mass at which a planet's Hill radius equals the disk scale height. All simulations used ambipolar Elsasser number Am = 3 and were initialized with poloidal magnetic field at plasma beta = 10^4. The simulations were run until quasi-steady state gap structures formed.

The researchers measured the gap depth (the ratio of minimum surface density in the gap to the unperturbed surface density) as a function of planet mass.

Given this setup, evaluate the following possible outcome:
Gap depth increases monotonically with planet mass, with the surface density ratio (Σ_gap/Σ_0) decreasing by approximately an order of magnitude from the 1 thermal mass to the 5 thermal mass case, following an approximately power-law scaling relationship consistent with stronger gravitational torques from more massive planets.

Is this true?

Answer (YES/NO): YES